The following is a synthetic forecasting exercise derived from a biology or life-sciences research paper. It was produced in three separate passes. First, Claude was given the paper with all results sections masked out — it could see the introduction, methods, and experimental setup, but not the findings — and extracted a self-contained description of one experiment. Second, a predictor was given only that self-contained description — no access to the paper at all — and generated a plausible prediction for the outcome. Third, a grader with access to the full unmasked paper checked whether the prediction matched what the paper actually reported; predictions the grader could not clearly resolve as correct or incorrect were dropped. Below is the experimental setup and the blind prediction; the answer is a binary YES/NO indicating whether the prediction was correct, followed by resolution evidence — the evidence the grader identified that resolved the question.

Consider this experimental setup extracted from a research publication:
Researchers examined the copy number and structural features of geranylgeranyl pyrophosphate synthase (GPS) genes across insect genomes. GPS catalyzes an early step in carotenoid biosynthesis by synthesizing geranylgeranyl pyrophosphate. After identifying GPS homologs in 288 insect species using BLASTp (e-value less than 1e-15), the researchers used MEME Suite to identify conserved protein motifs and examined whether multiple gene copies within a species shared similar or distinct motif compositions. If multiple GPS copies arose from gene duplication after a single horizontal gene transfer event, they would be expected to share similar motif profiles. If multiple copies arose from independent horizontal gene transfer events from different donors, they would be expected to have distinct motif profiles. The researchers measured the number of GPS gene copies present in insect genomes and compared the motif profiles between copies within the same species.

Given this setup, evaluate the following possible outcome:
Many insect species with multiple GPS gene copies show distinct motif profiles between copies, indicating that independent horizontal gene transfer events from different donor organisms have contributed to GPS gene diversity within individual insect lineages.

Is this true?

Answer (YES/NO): YES